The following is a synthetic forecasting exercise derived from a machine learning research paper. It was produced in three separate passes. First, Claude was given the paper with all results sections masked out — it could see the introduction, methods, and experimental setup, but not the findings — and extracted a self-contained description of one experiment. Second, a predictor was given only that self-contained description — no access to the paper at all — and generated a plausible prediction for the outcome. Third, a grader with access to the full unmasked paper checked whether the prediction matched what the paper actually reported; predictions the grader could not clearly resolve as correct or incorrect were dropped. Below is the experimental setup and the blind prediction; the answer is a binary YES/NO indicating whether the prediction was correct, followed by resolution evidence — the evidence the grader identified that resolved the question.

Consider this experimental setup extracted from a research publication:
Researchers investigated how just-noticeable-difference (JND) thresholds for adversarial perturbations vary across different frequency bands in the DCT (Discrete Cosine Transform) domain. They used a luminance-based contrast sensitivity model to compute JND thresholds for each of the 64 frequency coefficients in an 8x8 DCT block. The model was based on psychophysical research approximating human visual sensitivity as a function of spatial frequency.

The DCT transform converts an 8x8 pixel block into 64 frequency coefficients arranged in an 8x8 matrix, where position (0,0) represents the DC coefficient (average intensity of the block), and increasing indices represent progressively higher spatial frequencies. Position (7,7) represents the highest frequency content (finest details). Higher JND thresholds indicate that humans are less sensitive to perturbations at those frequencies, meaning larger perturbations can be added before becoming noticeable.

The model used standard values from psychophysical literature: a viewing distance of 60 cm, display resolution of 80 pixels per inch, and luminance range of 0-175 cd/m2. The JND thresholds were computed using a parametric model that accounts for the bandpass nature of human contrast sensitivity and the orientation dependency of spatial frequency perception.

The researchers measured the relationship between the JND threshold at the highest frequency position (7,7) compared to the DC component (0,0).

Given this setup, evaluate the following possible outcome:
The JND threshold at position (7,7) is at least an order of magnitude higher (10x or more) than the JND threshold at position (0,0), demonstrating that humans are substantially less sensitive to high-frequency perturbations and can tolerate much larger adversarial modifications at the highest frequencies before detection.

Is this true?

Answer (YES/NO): NO